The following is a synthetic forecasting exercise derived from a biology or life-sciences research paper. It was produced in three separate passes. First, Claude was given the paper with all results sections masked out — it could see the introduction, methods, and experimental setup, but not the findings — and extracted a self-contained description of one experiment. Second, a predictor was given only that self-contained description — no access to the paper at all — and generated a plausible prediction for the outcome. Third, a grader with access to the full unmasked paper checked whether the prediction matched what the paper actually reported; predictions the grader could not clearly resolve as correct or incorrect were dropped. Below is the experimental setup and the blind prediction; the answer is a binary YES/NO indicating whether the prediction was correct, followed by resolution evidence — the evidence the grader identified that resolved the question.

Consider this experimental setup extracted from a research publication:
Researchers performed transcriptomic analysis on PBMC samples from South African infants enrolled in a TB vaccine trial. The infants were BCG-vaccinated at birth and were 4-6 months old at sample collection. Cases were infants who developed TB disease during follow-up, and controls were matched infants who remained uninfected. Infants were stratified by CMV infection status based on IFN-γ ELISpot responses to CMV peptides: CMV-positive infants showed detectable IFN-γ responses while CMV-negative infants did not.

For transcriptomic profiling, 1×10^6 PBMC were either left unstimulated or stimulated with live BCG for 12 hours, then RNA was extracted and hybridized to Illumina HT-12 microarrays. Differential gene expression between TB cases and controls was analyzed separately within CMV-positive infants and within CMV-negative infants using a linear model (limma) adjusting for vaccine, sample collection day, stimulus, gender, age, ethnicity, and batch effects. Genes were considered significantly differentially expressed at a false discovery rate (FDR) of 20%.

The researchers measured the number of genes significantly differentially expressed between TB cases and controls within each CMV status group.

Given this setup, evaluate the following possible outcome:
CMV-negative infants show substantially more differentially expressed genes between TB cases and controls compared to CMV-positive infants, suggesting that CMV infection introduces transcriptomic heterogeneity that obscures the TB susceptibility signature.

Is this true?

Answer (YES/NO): YES